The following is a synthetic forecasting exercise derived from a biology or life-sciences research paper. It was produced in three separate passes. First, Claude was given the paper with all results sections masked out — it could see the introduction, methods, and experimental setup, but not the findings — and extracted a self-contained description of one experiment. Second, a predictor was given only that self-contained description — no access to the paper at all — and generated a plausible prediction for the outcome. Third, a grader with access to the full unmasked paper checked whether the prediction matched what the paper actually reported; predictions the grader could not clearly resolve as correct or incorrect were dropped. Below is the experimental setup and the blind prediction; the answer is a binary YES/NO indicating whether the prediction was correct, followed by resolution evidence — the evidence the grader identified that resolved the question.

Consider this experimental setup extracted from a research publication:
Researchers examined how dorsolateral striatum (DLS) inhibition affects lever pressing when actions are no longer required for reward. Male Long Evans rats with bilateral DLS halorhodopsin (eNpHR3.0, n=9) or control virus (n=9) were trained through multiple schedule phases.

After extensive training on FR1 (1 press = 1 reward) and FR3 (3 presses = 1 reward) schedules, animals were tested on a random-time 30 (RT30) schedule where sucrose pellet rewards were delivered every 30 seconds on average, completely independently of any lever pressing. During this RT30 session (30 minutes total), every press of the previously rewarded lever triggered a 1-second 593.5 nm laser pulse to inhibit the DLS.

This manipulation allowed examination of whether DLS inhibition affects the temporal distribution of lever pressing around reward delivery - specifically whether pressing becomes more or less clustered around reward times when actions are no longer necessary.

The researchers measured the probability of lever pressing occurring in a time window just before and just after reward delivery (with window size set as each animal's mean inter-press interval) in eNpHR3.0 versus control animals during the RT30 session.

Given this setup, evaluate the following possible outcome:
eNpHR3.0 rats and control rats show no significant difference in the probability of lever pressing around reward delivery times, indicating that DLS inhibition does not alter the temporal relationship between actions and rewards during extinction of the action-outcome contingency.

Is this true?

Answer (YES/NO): YES